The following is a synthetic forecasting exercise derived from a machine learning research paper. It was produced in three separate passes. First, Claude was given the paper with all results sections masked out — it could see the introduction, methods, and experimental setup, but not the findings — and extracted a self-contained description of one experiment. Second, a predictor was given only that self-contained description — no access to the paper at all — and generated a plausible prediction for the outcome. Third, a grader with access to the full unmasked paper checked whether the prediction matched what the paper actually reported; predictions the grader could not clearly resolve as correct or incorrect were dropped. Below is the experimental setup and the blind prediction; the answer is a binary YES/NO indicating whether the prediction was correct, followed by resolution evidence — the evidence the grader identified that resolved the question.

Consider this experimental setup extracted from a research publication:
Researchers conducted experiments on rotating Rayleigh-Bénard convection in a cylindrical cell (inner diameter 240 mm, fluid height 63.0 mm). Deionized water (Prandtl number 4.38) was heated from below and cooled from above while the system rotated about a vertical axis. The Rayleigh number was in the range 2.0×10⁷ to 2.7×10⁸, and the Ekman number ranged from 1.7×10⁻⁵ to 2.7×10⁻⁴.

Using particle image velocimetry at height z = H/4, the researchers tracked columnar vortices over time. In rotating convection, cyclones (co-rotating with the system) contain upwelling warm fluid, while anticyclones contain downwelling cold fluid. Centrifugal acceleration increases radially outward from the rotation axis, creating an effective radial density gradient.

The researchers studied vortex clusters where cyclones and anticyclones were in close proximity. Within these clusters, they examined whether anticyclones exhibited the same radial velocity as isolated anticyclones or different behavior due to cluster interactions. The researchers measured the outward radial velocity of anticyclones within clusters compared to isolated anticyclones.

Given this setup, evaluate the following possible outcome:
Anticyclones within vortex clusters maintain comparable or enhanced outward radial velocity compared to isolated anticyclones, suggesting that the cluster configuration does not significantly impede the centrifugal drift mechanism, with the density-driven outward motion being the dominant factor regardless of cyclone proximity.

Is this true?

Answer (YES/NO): YES